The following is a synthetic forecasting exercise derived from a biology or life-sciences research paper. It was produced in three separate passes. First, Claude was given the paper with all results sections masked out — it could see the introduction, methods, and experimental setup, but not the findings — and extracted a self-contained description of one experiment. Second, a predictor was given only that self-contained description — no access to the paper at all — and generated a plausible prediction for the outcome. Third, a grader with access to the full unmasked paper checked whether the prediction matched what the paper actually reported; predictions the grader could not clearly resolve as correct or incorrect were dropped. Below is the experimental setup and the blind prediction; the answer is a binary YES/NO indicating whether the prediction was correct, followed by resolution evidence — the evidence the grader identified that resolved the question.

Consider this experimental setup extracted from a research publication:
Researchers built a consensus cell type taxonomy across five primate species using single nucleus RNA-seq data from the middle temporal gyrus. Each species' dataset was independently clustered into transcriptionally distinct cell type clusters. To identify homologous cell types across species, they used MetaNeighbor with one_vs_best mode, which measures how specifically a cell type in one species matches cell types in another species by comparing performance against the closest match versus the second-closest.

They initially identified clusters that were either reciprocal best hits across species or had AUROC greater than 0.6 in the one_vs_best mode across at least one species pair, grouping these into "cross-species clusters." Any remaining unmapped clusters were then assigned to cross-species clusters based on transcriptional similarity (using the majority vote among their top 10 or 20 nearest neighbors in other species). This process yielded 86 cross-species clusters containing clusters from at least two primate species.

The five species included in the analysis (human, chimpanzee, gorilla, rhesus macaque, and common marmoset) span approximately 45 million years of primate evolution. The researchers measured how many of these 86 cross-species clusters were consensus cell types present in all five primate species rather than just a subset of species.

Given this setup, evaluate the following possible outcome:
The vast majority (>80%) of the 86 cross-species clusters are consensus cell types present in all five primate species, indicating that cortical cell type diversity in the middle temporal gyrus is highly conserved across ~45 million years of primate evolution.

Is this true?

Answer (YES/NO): NO